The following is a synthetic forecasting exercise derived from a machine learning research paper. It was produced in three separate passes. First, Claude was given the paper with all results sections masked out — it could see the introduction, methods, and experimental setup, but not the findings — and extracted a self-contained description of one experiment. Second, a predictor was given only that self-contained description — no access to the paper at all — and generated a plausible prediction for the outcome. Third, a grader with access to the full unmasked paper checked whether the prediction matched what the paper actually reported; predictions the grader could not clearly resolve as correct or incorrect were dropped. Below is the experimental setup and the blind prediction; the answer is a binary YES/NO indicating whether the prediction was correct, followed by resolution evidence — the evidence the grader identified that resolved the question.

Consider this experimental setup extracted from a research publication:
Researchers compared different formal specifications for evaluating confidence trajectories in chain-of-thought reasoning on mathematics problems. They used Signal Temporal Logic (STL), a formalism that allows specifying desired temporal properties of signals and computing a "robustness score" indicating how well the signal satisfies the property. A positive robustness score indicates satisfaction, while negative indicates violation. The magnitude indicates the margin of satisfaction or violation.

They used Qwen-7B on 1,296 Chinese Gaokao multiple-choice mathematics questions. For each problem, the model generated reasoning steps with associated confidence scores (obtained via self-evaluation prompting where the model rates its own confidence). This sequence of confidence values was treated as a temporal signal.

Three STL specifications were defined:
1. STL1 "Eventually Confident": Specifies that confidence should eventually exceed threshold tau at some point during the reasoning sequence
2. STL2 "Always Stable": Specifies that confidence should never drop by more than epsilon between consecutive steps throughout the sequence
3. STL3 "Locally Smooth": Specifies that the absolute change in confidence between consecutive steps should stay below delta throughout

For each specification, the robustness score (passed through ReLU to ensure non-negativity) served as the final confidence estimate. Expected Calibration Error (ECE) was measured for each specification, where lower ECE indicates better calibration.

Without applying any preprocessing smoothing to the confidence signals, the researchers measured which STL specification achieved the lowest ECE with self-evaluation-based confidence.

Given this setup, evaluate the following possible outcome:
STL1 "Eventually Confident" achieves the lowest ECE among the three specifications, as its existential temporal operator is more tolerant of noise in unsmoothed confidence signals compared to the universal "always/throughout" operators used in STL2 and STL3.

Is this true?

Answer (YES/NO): YES